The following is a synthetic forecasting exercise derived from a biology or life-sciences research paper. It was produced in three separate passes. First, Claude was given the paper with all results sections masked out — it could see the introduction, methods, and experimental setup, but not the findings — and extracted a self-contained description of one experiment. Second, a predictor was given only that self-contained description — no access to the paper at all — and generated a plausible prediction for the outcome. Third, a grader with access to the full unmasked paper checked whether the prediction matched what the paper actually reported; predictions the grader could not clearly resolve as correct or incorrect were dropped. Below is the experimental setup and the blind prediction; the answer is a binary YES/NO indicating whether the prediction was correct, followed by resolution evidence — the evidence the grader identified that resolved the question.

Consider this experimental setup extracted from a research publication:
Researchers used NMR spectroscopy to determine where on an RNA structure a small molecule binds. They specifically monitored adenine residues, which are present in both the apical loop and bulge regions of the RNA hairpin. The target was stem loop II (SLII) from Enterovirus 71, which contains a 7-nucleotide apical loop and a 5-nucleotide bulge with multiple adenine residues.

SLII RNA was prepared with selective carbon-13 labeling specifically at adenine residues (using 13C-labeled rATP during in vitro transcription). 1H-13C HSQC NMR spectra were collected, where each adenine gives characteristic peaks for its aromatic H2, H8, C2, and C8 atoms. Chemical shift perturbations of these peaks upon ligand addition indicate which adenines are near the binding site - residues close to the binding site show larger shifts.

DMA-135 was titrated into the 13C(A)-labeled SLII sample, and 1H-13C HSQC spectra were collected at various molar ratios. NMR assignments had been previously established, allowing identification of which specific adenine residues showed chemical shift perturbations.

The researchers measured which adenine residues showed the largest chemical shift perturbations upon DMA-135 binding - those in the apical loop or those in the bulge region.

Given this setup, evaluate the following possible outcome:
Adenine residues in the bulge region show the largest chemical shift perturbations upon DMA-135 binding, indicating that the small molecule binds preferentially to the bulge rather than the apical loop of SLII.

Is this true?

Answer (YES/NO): YES